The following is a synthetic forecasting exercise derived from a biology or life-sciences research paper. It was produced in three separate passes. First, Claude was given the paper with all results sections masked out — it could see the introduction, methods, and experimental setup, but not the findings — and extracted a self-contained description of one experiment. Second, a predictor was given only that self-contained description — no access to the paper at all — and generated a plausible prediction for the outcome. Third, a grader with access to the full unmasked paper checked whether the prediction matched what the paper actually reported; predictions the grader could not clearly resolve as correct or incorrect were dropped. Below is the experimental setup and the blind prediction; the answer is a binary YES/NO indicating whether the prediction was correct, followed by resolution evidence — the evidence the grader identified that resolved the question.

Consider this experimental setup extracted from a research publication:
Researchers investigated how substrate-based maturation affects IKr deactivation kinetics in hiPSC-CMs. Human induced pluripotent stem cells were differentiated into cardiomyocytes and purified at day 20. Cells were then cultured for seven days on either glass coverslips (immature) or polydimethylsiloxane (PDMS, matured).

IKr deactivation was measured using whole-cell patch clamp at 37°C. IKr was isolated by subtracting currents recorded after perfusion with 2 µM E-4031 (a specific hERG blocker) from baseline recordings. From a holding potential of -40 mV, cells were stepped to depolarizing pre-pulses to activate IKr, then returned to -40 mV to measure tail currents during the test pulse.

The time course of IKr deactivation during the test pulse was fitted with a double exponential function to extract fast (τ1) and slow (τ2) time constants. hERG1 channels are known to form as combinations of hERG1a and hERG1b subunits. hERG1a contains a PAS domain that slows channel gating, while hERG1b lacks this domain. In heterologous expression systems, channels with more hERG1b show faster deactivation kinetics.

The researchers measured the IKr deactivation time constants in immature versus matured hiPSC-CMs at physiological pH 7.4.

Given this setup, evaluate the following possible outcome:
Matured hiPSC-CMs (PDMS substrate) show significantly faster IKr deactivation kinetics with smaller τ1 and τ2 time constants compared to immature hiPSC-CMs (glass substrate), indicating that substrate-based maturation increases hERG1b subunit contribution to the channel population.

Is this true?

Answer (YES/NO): NO